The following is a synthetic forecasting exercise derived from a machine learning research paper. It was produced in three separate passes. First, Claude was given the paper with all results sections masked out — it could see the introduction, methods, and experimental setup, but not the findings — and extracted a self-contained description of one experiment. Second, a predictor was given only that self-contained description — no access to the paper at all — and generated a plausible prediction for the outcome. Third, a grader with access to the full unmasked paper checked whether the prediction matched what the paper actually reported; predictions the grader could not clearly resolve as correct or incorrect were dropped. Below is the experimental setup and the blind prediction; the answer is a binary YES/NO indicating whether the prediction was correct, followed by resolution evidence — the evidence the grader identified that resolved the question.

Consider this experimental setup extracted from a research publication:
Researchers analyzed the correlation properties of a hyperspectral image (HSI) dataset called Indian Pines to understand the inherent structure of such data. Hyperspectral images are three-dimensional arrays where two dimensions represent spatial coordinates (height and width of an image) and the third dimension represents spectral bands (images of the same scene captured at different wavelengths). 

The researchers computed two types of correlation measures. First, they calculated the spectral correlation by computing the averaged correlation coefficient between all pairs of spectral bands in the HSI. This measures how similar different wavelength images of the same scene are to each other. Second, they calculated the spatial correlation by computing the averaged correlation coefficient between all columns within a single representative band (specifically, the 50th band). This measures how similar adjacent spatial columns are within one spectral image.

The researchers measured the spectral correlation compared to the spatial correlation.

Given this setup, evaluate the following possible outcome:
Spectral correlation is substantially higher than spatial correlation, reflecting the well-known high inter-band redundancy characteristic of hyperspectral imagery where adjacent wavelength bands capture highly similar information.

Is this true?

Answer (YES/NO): YES